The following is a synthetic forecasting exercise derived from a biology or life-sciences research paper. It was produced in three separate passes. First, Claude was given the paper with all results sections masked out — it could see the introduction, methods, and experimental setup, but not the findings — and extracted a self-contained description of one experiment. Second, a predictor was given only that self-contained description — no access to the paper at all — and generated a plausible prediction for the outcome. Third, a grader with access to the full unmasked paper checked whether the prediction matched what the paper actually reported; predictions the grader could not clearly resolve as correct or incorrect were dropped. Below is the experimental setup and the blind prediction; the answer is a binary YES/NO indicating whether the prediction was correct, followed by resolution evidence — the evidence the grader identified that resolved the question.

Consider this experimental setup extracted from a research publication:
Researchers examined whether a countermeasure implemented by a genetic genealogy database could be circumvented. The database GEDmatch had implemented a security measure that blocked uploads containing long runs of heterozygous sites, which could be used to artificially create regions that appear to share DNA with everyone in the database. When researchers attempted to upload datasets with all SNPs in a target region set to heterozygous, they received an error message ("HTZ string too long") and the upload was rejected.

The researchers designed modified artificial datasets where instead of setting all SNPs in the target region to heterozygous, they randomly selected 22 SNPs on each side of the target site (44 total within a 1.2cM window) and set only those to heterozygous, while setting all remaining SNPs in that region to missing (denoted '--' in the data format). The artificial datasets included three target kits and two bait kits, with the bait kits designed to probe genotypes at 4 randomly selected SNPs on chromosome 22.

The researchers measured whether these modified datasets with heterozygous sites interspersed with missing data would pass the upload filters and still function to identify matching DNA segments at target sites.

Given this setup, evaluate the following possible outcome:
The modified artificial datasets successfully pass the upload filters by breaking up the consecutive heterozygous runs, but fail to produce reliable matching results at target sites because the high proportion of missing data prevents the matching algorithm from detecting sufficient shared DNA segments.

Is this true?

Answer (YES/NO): NO